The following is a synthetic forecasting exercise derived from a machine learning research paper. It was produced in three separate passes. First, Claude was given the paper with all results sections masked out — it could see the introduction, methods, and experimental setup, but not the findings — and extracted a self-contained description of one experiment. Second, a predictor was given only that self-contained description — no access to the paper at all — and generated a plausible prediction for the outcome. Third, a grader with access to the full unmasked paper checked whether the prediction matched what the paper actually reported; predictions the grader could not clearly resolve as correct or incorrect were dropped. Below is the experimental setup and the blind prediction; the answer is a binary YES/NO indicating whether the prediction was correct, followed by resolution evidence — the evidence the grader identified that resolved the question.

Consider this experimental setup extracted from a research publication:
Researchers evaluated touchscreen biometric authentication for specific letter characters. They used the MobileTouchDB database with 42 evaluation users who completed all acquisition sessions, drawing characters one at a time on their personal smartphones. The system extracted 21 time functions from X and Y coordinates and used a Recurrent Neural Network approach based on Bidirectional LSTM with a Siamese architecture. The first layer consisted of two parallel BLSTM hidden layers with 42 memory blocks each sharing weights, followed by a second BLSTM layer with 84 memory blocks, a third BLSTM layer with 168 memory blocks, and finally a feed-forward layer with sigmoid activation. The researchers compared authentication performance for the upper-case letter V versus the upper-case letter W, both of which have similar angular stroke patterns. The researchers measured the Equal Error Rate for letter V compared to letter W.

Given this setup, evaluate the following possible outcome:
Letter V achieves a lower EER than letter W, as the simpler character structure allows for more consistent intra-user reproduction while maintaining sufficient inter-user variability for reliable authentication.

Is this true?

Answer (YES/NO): NO